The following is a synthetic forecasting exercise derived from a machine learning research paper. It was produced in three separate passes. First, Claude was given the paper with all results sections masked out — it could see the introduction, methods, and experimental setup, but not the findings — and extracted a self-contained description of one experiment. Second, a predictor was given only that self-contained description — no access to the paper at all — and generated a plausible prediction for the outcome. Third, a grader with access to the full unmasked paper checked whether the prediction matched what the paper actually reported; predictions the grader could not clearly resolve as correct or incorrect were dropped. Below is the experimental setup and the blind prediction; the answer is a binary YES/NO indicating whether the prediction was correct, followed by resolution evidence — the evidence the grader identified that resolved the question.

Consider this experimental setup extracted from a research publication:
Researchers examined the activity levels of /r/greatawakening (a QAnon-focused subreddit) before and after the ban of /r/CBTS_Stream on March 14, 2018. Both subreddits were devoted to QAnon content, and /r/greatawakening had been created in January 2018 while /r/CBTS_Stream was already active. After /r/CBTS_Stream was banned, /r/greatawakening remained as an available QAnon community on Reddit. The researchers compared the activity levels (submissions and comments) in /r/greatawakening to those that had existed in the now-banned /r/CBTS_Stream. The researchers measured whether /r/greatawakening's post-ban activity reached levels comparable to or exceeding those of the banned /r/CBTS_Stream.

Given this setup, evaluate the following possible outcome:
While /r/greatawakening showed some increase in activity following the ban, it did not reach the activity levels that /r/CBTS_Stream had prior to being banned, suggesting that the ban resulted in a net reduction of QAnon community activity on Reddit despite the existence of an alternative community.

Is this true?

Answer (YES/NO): NO